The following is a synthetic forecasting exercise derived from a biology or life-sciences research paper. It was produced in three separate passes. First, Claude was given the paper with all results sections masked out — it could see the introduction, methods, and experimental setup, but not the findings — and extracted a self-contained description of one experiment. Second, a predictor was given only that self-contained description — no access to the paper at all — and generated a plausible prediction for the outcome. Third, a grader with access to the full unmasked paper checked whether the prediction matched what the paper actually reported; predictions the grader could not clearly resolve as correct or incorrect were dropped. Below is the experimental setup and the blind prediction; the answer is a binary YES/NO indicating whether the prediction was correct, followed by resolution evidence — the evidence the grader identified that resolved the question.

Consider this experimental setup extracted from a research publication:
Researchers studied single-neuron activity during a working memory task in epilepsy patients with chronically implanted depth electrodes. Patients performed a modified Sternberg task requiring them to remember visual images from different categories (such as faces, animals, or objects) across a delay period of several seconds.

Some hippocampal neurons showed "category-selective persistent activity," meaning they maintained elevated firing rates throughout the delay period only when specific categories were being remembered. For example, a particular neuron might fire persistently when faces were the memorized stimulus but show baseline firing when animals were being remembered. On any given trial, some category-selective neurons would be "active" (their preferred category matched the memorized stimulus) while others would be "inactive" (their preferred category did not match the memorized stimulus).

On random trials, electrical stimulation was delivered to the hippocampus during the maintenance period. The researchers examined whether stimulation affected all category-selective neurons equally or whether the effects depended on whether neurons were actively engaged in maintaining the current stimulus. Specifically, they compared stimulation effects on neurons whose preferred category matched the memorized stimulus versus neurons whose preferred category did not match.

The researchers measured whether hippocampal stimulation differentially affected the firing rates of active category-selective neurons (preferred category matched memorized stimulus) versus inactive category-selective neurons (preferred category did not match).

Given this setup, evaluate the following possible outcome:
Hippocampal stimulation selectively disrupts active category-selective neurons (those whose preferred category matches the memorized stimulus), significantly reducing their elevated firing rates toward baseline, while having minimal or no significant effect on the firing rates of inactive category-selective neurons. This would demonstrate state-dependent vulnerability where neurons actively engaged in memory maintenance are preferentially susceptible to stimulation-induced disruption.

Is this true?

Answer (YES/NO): YES